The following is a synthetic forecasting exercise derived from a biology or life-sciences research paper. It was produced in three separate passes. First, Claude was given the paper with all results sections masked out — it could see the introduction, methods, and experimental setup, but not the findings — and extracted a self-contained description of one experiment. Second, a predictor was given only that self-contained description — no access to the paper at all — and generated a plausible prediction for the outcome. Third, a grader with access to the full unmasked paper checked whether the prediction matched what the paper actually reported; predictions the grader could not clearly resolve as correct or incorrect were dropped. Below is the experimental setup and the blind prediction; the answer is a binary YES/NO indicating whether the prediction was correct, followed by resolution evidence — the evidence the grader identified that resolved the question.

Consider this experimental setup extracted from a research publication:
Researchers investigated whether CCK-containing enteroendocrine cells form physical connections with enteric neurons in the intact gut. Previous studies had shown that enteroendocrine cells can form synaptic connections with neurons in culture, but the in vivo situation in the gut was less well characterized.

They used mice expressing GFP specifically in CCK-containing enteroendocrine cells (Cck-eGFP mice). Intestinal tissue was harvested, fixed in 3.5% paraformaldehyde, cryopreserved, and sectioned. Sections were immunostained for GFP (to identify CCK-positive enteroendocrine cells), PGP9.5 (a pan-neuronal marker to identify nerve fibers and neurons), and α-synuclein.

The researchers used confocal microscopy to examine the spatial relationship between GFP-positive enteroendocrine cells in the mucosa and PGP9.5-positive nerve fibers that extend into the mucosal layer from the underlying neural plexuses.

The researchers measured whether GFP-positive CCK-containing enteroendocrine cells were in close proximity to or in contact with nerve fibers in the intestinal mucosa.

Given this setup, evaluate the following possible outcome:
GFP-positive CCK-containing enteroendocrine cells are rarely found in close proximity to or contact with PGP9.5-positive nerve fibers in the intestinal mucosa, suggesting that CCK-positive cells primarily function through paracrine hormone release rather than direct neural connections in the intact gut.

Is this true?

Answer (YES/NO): NO